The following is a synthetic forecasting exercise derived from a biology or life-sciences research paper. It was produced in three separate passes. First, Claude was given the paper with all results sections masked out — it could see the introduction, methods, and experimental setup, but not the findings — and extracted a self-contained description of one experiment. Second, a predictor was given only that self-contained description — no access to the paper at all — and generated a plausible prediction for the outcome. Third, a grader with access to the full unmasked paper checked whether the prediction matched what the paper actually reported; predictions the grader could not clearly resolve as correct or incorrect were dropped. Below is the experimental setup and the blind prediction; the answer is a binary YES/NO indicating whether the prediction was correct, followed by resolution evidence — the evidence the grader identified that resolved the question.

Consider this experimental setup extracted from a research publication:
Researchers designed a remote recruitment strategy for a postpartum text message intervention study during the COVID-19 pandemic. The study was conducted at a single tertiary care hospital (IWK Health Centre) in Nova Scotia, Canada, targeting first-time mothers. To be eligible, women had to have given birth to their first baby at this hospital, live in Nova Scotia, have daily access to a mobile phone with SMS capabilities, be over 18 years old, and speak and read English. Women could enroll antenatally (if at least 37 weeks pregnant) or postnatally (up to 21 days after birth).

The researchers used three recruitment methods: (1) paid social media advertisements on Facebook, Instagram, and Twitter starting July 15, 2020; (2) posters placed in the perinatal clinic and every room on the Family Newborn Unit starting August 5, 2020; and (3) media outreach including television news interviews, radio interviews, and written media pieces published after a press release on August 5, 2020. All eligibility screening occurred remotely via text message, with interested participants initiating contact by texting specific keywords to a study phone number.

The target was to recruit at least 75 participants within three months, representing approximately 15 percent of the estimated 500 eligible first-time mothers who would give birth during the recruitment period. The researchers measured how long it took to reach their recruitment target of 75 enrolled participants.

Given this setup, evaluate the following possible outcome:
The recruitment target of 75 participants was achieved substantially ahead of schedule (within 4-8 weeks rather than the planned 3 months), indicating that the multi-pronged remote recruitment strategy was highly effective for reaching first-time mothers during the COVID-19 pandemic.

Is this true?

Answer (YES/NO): YES